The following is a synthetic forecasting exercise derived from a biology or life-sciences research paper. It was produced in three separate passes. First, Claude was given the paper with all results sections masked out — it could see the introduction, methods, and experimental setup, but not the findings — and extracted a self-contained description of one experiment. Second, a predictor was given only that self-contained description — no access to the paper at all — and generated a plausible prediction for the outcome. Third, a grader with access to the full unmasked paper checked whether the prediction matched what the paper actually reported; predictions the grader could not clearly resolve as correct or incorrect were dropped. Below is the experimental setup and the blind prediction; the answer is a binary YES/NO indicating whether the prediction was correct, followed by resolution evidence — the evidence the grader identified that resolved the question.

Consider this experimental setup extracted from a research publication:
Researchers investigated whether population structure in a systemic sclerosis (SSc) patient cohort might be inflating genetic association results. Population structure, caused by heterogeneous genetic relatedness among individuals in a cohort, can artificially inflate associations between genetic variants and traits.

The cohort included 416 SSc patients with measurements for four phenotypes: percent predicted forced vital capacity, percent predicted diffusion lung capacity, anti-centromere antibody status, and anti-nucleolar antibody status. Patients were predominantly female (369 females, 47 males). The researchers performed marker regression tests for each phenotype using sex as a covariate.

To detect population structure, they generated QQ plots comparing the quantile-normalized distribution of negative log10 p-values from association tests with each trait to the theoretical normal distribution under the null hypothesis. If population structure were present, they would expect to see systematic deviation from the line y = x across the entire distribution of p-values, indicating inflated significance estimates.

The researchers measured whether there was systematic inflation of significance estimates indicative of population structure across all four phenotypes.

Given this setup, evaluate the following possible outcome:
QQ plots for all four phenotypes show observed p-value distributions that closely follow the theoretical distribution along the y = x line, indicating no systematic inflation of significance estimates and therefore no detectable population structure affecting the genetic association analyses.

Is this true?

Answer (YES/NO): YES